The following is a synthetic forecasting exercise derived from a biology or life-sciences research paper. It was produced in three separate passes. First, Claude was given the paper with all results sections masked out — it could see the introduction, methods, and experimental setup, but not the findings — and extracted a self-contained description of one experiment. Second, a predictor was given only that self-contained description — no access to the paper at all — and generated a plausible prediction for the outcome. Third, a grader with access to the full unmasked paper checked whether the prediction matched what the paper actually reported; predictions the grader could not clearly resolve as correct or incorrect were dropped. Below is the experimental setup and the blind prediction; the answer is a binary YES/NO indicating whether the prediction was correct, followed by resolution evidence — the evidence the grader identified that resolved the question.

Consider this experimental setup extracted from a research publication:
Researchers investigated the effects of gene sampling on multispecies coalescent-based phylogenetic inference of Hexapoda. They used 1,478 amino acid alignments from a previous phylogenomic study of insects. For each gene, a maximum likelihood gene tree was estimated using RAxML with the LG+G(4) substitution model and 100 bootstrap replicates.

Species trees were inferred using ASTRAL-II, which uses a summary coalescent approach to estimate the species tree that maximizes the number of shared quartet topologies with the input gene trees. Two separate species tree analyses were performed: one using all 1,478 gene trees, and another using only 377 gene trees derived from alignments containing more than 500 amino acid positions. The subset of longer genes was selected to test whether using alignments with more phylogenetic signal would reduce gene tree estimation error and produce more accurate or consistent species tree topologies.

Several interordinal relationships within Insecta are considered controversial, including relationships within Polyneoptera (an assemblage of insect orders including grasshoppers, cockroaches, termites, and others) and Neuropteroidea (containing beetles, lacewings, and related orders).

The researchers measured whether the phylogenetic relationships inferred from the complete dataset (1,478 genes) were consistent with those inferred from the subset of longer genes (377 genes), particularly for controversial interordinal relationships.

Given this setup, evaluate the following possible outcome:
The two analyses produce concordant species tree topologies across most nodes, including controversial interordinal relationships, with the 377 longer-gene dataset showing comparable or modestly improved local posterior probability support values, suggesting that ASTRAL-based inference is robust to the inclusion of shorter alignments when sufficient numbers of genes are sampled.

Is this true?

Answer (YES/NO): NO